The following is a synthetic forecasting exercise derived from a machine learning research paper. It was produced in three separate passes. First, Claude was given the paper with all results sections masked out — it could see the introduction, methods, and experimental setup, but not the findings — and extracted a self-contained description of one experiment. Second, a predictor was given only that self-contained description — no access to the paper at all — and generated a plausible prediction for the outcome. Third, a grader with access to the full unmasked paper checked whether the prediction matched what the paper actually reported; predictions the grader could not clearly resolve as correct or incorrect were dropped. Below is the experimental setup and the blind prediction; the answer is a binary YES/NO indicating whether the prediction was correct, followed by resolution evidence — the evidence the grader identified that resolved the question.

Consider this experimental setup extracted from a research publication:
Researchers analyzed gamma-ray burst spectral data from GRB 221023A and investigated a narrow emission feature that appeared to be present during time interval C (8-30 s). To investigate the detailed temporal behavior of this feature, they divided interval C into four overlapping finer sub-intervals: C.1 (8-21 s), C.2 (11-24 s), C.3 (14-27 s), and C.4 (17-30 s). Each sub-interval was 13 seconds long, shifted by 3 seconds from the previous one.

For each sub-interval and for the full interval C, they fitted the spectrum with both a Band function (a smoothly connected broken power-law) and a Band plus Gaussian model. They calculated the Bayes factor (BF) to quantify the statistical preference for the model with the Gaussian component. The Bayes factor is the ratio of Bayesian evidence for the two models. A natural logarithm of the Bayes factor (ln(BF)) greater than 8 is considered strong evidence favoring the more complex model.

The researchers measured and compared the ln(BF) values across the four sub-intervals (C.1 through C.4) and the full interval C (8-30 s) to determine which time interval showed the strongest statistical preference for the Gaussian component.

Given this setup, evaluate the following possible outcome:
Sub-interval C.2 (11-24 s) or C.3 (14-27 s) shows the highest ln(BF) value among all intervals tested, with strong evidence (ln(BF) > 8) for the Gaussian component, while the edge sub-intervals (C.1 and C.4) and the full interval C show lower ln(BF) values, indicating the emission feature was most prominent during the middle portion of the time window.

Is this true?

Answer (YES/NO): NO